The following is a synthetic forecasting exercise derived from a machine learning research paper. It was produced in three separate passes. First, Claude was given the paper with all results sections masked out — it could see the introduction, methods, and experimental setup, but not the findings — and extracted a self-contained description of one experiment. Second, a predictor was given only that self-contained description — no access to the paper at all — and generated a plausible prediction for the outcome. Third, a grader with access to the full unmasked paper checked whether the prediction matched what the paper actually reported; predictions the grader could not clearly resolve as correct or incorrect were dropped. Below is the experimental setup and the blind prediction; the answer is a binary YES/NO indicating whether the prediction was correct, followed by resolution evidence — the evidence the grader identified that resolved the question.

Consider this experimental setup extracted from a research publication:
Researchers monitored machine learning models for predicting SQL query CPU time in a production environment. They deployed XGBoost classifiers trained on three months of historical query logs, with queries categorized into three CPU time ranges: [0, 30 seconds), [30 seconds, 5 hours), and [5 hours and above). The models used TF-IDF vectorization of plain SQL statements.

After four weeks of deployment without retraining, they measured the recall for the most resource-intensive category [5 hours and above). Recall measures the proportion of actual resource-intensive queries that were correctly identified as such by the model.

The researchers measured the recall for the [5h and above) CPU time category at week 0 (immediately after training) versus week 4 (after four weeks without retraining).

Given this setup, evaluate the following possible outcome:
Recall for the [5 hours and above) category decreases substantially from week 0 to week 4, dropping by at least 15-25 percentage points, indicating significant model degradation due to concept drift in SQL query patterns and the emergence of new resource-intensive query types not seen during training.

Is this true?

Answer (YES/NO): NO